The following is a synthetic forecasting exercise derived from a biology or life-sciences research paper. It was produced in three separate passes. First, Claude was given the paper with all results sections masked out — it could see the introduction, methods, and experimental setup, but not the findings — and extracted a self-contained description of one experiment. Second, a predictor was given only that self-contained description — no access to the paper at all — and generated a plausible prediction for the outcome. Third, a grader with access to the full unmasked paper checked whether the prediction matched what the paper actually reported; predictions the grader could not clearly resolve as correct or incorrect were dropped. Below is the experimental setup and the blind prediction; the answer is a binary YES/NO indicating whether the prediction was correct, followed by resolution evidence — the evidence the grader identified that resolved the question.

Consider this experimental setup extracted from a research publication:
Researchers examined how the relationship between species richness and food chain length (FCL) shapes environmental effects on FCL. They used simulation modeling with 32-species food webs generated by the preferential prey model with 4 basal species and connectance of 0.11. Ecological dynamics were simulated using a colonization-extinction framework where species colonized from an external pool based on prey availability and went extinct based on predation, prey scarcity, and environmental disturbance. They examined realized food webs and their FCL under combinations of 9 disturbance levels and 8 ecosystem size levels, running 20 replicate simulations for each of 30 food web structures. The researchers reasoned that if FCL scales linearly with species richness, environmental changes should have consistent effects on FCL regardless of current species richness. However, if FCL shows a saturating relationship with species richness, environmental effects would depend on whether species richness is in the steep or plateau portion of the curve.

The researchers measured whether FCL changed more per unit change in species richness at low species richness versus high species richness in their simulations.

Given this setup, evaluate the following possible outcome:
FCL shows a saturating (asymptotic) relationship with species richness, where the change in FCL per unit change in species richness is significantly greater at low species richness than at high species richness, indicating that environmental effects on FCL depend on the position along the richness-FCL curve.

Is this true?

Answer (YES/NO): YES